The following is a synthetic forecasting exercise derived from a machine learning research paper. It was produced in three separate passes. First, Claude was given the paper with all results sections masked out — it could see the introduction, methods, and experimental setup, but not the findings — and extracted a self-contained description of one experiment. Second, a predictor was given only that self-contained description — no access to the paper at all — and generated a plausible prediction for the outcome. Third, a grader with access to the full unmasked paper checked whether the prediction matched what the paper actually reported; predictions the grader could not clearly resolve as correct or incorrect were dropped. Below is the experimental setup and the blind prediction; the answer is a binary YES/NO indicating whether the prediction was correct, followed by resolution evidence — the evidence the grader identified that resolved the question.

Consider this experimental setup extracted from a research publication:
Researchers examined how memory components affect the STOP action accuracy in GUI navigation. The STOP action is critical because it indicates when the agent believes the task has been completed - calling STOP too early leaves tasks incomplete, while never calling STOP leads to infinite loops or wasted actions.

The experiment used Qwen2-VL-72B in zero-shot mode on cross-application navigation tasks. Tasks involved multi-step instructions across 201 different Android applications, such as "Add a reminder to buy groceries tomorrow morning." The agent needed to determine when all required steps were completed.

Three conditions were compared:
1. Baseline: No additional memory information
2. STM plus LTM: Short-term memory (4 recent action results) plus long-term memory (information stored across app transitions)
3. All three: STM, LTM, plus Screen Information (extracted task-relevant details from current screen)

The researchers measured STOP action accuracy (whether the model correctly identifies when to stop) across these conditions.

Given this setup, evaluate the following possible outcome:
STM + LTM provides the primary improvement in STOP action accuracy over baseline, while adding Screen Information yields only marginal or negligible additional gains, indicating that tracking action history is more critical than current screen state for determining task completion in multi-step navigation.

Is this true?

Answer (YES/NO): NO